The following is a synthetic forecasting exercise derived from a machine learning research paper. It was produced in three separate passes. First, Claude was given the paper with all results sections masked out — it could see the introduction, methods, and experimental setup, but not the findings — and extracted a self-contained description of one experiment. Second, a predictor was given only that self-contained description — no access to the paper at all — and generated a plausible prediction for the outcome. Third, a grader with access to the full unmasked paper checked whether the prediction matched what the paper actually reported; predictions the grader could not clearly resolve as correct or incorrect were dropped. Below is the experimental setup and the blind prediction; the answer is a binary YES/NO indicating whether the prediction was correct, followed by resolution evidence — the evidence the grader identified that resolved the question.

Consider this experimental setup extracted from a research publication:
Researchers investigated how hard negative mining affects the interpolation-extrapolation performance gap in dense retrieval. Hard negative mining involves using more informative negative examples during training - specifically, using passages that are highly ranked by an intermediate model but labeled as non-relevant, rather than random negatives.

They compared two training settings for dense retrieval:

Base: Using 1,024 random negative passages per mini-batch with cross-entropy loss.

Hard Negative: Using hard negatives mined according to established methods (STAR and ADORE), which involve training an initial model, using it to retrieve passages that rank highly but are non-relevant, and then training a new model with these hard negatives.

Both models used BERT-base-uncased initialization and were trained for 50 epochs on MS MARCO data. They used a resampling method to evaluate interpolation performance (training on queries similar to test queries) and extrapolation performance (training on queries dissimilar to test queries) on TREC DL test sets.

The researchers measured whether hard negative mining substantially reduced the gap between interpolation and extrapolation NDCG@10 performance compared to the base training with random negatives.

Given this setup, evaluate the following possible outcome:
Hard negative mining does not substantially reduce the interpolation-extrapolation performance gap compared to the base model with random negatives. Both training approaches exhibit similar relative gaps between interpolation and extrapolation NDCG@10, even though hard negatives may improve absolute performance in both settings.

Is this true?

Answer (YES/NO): YES